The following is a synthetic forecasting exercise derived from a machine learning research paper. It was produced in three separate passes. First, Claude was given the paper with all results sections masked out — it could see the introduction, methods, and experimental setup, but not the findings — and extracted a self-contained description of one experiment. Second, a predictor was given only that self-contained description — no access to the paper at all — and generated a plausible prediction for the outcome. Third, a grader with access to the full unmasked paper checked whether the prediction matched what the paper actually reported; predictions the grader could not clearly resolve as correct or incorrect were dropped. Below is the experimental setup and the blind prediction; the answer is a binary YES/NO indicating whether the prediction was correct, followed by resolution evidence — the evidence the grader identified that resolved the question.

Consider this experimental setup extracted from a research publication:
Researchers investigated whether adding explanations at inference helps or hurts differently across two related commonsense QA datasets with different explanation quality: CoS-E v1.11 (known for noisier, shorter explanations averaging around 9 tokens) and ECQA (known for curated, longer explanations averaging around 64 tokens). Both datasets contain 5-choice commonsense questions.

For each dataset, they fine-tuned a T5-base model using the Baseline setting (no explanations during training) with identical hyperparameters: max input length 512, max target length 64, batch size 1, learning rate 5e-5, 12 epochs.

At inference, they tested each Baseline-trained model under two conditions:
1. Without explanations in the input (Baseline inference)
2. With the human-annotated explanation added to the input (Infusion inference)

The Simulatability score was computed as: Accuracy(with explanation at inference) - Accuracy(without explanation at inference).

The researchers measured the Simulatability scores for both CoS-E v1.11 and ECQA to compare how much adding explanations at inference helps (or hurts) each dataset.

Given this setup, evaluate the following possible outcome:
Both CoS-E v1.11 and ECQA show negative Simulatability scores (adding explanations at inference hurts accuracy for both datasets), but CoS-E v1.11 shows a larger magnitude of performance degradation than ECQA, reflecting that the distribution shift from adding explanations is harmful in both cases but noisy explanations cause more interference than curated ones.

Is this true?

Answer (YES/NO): NO